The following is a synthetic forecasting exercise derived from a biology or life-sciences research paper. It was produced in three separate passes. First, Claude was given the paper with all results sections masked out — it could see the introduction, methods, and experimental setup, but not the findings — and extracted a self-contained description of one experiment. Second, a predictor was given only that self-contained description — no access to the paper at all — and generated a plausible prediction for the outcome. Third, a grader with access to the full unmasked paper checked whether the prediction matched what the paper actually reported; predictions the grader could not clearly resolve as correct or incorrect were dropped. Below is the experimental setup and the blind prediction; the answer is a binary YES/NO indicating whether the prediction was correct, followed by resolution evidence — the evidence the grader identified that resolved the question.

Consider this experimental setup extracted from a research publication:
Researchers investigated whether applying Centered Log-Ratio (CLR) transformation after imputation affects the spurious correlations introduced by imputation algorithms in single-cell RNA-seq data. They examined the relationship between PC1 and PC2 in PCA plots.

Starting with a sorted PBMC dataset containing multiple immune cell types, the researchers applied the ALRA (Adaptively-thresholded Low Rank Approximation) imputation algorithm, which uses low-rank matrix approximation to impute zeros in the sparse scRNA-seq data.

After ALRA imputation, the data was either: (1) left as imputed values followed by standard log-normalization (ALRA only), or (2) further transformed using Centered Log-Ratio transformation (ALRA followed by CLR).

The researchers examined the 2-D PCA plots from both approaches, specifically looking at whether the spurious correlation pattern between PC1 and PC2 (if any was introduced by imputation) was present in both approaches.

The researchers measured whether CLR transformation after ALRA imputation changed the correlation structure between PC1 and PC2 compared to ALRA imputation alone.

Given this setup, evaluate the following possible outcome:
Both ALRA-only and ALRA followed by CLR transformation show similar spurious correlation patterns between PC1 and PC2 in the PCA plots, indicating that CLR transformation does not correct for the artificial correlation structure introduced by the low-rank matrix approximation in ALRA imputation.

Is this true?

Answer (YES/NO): NO